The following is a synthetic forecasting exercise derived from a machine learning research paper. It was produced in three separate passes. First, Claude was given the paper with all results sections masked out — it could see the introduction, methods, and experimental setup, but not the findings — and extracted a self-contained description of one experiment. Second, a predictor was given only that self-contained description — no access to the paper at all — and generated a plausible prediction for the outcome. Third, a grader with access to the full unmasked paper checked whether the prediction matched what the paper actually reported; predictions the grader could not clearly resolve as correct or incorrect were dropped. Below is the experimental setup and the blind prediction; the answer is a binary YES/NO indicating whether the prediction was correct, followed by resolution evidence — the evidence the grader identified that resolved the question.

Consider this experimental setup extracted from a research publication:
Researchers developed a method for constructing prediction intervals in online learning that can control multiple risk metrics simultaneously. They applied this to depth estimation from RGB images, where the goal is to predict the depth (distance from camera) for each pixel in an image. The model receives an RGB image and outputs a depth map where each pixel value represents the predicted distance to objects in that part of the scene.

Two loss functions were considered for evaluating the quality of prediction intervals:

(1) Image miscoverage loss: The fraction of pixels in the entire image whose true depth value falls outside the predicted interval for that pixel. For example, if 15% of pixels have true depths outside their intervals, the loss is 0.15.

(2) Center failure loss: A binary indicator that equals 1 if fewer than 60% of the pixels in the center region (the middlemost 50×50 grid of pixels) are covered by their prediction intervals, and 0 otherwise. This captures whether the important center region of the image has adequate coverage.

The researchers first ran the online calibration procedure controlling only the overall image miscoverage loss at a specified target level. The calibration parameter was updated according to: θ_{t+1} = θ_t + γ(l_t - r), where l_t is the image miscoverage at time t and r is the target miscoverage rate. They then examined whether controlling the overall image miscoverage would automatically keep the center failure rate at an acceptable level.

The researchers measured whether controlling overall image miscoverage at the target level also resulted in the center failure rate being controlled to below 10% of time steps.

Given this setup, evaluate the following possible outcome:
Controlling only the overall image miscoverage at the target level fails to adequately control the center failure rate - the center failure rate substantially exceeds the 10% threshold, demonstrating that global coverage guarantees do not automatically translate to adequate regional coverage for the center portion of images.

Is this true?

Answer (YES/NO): YES